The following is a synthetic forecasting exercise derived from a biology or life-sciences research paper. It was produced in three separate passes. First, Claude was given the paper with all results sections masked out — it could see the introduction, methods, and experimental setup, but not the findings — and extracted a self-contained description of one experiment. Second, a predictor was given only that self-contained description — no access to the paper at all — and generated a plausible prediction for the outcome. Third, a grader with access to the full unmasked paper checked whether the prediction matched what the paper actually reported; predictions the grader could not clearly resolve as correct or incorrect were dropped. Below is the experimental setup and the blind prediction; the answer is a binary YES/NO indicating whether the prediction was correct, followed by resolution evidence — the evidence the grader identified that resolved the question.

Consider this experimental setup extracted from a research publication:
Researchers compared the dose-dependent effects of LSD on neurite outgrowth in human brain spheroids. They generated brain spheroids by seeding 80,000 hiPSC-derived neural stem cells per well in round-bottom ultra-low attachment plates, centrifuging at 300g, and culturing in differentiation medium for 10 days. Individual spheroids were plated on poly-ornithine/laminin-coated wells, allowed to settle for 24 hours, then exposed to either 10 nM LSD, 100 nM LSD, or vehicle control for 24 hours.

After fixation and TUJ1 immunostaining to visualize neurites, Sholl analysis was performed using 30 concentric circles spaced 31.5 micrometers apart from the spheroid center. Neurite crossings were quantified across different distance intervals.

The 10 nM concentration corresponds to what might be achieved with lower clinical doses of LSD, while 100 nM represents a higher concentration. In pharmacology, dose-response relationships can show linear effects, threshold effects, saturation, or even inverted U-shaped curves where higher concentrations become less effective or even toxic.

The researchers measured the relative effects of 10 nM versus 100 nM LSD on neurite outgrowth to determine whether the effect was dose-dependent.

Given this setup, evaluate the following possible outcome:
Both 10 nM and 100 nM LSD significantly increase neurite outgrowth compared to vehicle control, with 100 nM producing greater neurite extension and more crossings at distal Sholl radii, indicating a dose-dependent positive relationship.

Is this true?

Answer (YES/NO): NO